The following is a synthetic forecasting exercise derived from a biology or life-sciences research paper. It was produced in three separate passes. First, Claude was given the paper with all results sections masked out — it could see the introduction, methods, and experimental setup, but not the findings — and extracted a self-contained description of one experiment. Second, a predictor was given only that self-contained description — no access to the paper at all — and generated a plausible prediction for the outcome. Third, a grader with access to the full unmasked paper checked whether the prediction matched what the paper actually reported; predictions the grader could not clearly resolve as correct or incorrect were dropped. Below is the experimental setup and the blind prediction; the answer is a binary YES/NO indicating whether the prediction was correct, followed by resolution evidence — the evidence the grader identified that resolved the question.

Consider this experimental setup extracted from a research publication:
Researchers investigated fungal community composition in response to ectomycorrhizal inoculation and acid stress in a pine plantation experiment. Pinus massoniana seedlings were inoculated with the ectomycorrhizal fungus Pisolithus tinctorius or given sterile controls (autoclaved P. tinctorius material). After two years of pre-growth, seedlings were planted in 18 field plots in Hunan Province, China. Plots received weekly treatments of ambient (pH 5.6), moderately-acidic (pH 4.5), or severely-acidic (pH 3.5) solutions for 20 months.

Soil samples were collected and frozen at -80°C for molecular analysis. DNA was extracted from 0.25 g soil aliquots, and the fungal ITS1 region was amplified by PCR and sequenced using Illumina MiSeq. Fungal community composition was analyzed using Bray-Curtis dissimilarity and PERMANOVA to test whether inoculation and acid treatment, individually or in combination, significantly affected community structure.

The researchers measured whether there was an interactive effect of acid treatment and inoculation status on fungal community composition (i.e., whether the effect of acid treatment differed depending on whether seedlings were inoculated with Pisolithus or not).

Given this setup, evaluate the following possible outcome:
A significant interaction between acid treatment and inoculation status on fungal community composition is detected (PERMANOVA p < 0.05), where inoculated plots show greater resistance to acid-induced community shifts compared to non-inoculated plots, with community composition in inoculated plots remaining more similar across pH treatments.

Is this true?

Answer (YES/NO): NO